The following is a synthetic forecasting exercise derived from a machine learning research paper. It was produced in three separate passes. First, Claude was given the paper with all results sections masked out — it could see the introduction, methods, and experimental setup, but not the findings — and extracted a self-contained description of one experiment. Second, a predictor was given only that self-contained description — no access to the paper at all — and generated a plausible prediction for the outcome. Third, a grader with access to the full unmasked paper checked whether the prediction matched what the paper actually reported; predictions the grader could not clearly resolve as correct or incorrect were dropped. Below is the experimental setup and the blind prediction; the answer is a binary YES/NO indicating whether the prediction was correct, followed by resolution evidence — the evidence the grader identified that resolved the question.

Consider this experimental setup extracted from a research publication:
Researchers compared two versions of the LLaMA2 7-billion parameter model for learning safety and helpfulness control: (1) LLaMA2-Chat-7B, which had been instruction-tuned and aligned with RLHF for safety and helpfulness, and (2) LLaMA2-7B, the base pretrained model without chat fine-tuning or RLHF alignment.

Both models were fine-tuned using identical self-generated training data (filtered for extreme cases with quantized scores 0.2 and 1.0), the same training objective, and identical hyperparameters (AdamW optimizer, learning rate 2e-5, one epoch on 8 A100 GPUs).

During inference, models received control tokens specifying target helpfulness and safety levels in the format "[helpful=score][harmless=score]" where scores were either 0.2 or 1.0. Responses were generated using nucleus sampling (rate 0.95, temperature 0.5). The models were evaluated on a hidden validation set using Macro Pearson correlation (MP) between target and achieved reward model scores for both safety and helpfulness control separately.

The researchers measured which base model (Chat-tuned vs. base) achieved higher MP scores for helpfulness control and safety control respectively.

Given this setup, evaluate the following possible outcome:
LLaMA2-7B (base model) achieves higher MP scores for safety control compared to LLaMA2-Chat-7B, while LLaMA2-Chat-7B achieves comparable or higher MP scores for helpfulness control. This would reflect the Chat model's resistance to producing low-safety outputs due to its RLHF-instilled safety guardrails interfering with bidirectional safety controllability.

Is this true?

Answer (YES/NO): NO